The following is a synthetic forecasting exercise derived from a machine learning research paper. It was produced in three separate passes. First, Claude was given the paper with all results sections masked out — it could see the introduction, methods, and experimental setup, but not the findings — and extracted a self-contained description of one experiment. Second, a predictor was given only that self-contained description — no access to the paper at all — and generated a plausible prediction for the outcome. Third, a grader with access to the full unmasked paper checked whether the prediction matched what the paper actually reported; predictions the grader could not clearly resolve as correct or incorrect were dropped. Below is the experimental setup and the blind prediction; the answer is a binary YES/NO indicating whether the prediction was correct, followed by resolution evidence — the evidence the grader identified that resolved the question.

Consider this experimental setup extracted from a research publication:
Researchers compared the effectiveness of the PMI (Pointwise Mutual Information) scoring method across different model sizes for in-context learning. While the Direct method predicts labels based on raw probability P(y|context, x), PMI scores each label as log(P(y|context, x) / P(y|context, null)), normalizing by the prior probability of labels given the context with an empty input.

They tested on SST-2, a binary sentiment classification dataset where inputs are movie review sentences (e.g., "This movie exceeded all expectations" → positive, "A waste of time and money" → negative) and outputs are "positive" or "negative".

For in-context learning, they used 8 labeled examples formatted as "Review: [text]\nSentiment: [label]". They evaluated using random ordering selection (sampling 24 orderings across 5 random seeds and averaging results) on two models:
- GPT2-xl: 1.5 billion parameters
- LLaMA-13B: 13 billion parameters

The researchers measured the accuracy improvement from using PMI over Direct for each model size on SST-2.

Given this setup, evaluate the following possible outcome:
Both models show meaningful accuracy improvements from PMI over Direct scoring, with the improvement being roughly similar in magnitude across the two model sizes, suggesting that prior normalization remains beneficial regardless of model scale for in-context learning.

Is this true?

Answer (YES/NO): NO